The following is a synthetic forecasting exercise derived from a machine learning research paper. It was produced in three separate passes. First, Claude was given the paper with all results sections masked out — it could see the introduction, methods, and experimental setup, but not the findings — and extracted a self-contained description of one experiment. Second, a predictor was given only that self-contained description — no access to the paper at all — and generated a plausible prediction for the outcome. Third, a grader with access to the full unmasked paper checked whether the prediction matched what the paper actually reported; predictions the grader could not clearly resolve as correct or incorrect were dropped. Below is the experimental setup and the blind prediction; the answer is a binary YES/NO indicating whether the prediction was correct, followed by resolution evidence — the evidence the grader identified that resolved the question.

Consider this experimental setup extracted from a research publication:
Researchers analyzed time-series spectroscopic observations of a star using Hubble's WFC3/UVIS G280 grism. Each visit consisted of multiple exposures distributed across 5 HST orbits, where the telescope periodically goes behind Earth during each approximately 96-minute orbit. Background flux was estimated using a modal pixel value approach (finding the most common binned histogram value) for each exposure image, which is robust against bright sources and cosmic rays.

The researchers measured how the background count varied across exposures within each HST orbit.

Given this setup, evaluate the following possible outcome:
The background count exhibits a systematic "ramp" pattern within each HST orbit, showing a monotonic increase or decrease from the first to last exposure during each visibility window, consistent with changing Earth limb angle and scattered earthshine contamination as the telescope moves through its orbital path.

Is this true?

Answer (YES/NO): NO